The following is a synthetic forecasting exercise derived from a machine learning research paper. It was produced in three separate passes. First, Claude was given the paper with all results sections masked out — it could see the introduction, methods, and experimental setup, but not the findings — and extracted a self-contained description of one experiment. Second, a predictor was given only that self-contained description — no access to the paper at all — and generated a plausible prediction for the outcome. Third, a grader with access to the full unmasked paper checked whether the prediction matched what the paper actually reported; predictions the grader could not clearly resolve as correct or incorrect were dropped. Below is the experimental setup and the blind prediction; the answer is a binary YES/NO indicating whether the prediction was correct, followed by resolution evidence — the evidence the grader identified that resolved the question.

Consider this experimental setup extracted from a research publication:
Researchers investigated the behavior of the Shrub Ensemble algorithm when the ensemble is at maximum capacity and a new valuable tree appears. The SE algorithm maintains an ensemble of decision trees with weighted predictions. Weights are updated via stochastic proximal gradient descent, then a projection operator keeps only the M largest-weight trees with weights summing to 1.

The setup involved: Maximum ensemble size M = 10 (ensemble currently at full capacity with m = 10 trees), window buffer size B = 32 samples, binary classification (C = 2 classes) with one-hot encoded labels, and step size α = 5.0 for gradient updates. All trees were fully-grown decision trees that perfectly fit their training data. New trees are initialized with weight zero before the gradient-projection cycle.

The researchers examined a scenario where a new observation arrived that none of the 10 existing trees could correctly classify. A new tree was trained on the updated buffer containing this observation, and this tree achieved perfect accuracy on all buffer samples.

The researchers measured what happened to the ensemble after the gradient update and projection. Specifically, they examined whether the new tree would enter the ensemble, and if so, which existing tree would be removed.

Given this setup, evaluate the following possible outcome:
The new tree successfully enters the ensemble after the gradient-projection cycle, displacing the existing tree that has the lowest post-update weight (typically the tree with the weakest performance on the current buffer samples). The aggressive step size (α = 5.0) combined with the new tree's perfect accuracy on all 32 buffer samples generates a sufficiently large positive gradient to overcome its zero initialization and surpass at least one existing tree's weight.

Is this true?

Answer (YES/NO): YES